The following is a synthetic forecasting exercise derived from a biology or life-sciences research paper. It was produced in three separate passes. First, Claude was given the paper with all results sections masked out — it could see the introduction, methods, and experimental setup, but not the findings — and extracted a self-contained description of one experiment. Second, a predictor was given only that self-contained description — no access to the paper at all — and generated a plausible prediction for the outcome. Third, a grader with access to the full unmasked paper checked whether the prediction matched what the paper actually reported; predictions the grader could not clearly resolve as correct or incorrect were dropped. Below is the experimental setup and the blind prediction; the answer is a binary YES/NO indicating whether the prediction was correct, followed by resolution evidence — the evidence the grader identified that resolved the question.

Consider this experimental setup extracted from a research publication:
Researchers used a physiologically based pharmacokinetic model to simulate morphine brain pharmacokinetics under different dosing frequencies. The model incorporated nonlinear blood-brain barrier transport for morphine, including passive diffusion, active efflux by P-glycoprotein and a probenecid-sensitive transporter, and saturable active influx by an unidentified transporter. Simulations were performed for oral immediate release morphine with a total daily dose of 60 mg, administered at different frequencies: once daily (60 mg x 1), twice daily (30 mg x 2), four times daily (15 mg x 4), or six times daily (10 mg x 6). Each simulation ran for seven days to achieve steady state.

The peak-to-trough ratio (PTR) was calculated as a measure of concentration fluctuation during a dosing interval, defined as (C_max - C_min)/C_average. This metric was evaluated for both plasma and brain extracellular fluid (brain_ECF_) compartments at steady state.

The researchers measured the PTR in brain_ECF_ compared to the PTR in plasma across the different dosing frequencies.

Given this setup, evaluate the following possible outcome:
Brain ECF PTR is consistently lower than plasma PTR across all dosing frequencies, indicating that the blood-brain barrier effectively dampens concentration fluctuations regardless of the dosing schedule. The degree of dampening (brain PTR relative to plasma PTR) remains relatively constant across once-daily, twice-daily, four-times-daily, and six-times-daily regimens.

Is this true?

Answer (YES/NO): NO